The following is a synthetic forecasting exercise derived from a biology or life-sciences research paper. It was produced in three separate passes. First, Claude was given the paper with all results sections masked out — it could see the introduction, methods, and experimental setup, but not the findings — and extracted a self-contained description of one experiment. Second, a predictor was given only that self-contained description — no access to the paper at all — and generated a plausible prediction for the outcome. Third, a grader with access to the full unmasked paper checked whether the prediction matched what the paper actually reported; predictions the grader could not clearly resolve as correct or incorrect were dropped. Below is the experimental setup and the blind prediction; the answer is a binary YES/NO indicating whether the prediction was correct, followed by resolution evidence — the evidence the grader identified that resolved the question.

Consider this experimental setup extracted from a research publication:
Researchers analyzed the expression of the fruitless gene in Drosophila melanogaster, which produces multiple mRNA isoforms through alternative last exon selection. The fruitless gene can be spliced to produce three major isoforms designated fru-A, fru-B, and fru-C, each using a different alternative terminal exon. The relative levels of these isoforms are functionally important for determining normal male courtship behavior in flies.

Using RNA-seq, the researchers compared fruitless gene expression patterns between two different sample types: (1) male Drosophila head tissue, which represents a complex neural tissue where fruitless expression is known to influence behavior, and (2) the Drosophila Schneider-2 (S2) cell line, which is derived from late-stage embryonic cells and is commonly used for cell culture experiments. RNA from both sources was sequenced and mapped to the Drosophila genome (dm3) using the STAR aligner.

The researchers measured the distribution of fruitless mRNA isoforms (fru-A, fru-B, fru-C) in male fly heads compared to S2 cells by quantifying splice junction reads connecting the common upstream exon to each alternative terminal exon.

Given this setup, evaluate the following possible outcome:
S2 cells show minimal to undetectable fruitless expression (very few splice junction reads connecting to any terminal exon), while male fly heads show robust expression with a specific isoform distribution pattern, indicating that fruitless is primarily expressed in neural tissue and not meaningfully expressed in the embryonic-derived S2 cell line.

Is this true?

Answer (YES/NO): NO